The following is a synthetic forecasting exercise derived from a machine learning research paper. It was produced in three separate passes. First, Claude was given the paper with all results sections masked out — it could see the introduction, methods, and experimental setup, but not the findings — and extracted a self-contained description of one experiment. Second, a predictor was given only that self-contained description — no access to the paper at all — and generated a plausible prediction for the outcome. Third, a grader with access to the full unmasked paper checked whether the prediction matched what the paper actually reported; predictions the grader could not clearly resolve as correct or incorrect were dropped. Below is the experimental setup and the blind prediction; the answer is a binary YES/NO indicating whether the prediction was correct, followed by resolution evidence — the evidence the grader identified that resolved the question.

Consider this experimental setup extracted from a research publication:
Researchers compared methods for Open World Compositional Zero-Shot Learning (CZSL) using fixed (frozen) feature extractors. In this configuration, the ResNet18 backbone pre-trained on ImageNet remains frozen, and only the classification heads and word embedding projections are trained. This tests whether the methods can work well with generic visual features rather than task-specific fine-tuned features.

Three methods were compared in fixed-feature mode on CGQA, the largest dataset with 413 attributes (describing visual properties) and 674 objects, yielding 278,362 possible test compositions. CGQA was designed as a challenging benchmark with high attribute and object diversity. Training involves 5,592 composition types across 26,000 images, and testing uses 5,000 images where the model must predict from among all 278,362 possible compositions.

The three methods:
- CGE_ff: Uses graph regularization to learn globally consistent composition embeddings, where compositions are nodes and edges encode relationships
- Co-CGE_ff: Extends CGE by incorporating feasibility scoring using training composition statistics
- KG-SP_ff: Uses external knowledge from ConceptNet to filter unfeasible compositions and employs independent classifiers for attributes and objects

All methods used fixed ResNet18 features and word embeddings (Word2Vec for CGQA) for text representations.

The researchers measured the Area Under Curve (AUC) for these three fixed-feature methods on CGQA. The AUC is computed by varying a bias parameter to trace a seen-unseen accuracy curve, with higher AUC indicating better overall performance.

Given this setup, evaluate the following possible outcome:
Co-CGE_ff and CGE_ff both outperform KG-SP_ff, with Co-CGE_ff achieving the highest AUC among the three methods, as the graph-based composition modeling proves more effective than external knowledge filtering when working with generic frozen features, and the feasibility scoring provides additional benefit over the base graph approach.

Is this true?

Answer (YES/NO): NO